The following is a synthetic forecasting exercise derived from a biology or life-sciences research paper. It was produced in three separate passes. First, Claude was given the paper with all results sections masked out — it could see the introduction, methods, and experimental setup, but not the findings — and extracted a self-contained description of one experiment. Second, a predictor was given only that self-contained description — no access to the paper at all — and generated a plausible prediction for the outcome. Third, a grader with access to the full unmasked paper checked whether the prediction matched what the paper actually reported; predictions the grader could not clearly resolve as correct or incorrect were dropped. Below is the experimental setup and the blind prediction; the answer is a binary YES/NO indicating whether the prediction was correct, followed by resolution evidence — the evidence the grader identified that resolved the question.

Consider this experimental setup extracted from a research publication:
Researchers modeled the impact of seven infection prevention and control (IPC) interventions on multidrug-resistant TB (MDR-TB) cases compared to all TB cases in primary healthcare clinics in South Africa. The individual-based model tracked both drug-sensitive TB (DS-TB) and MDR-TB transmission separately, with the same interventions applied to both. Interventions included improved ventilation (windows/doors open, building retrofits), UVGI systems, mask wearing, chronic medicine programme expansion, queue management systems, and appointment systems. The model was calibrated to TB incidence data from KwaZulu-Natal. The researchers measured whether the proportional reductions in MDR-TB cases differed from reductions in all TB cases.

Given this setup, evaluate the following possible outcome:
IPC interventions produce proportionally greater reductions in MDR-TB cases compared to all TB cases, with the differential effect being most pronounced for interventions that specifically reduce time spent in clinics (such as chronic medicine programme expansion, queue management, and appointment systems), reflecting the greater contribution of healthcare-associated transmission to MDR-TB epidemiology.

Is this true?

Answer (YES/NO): NO